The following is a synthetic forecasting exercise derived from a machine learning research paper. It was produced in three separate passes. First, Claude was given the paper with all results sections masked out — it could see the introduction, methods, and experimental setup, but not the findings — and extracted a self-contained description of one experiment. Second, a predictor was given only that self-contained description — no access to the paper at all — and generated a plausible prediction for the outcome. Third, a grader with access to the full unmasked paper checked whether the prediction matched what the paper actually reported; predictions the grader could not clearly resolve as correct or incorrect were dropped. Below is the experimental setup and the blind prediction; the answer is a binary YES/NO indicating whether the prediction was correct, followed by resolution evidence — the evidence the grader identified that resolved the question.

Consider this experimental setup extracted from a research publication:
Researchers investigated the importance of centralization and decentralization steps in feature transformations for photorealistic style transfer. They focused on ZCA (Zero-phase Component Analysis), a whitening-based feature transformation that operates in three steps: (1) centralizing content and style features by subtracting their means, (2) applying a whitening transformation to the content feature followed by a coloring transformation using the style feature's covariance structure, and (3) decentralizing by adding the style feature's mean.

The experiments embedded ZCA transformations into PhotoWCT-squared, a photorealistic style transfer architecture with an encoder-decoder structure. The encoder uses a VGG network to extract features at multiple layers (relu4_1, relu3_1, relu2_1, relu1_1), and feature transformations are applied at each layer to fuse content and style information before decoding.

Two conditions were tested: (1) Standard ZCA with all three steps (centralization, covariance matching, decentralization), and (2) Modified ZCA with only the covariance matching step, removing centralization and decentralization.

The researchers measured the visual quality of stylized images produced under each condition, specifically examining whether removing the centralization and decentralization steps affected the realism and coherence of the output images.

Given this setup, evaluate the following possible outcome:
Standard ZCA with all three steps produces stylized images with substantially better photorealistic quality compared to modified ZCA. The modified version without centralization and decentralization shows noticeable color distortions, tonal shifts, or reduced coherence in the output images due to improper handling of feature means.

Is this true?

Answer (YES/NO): NO